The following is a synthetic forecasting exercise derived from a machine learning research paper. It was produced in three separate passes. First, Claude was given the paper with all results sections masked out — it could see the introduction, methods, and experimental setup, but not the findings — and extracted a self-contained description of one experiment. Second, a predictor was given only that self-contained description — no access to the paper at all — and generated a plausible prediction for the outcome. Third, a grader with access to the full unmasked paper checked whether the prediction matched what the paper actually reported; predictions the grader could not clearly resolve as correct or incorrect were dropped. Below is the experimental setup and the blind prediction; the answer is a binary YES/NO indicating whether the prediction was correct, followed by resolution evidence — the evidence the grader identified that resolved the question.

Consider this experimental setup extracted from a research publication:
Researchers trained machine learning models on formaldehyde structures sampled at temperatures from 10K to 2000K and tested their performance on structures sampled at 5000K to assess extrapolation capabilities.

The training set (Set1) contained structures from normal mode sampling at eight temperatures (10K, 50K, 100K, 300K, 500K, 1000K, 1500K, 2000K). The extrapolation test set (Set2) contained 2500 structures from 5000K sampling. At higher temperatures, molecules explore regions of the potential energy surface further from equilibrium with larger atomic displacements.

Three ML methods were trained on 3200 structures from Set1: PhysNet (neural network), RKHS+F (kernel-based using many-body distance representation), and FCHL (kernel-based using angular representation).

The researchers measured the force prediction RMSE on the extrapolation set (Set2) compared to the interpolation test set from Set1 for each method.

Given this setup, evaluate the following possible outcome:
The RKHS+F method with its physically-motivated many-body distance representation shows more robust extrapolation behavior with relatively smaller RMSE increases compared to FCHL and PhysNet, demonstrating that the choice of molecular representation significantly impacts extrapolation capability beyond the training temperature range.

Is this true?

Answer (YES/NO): NO